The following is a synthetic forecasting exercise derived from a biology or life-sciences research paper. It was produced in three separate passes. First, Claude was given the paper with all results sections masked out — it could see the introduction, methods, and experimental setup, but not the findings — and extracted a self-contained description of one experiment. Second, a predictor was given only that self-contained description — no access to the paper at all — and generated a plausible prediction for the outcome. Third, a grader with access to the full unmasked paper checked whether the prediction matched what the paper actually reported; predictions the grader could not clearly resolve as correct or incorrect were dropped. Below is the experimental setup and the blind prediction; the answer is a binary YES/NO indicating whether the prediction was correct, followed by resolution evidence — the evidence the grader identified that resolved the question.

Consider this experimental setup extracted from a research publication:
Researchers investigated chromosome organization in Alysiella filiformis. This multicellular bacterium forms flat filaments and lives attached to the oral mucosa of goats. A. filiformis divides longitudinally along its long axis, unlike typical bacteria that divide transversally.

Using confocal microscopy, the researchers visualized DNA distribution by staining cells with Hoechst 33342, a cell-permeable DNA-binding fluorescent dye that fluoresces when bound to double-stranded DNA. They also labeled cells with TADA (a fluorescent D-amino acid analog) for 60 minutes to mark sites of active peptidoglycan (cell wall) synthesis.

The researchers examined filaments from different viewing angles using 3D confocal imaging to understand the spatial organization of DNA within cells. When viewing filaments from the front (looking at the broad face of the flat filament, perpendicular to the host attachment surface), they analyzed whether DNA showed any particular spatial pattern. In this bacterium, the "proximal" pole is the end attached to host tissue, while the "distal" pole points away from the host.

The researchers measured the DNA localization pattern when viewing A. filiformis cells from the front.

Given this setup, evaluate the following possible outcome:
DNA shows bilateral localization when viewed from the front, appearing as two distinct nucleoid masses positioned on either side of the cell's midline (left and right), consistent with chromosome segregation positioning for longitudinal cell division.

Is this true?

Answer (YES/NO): NO